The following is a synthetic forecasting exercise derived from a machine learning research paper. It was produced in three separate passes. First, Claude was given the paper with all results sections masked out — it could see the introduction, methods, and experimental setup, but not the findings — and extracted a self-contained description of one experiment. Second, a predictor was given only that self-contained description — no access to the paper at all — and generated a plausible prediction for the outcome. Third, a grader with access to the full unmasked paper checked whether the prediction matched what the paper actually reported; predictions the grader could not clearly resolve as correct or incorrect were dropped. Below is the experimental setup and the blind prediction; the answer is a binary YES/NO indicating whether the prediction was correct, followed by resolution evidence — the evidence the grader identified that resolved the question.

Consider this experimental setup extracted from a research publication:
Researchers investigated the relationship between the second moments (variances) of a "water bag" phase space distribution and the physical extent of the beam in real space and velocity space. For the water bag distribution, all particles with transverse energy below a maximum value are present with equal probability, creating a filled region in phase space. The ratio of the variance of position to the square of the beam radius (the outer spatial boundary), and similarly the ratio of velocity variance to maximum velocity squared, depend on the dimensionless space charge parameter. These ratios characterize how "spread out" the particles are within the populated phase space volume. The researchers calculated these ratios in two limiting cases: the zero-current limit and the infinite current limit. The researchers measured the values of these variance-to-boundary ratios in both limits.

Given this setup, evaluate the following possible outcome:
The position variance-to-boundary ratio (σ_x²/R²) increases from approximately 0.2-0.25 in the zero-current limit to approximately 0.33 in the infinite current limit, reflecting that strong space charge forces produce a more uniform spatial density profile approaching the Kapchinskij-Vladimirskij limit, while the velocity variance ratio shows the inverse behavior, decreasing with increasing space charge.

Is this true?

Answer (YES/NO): NO